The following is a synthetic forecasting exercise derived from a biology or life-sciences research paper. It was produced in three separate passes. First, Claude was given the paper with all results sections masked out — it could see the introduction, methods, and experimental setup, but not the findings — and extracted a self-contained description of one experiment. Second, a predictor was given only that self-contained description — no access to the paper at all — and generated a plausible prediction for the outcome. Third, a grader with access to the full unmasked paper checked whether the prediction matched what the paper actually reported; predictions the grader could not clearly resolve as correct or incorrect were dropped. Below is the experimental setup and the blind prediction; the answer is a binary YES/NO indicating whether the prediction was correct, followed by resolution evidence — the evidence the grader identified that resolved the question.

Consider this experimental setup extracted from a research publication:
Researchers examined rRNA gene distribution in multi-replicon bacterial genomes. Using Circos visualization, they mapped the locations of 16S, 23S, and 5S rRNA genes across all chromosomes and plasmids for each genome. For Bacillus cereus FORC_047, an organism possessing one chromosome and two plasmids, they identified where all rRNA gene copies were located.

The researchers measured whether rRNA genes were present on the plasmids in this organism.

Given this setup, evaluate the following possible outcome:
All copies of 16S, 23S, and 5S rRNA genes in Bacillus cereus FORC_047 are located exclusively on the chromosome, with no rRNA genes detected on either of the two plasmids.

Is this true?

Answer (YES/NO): YES